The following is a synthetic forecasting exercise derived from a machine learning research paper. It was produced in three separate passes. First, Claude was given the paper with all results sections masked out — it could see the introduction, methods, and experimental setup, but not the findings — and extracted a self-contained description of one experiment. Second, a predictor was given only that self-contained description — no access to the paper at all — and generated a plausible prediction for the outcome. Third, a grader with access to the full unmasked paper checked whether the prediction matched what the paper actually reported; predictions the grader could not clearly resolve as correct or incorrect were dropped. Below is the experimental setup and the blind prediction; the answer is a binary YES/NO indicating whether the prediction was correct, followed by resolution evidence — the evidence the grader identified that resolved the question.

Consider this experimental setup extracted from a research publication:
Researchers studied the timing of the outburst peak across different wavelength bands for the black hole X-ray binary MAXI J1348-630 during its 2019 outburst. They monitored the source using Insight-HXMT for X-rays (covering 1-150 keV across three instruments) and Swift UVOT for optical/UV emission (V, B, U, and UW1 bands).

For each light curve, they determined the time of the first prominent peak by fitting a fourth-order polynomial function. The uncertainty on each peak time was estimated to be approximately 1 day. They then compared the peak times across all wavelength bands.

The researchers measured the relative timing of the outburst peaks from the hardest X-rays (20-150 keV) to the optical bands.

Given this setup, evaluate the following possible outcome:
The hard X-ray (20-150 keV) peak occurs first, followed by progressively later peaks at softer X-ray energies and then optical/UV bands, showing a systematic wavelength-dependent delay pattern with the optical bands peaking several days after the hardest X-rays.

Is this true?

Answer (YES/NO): NO